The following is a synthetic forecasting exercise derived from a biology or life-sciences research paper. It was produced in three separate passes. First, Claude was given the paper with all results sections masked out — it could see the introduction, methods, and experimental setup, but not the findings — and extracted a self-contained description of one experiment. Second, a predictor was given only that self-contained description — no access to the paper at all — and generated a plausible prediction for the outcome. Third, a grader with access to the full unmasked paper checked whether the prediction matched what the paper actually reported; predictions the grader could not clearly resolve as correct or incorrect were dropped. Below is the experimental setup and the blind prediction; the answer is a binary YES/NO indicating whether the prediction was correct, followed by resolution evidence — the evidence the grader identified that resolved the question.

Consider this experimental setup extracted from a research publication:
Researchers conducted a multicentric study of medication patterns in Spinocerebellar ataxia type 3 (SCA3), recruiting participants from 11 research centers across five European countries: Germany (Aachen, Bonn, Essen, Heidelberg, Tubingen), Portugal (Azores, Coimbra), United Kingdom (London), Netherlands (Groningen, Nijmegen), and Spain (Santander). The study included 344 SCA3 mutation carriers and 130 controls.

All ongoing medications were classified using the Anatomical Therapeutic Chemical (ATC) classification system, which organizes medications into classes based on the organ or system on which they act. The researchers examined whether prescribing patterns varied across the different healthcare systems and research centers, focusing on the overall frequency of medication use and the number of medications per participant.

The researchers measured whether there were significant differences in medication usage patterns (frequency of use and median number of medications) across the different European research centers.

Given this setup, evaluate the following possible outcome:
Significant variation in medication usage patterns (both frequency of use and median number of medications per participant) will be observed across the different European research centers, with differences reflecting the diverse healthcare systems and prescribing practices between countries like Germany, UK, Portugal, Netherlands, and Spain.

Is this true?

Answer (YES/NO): YES